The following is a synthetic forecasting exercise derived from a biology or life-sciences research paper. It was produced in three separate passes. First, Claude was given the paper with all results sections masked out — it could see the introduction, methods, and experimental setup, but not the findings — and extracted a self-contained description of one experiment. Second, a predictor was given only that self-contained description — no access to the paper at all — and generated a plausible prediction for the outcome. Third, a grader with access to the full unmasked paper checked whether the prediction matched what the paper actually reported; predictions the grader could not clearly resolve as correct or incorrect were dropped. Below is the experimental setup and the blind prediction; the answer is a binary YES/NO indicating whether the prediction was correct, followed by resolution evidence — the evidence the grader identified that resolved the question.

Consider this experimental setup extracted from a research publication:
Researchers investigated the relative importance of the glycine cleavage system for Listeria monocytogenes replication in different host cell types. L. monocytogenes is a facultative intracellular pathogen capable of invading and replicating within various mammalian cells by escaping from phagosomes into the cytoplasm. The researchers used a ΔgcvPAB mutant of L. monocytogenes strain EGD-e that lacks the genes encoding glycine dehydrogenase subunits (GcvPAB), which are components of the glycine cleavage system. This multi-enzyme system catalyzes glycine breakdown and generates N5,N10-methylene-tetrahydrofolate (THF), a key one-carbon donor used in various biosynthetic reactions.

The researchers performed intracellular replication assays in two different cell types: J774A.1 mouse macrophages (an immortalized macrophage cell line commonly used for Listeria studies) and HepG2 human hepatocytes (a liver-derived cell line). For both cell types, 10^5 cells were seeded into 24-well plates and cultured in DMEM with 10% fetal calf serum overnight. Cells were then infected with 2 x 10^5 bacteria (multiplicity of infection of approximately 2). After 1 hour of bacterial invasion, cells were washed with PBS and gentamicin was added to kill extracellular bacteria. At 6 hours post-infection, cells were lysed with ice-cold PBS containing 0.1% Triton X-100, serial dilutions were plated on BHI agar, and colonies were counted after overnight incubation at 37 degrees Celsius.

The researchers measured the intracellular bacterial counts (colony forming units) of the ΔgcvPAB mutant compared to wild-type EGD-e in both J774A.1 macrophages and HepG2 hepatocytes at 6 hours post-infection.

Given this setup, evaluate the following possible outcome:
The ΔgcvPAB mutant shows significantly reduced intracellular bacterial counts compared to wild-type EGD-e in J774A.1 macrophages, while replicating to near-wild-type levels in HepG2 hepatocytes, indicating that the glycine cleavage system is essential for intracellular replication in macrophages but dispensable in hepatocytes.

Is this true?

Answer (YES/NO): YES